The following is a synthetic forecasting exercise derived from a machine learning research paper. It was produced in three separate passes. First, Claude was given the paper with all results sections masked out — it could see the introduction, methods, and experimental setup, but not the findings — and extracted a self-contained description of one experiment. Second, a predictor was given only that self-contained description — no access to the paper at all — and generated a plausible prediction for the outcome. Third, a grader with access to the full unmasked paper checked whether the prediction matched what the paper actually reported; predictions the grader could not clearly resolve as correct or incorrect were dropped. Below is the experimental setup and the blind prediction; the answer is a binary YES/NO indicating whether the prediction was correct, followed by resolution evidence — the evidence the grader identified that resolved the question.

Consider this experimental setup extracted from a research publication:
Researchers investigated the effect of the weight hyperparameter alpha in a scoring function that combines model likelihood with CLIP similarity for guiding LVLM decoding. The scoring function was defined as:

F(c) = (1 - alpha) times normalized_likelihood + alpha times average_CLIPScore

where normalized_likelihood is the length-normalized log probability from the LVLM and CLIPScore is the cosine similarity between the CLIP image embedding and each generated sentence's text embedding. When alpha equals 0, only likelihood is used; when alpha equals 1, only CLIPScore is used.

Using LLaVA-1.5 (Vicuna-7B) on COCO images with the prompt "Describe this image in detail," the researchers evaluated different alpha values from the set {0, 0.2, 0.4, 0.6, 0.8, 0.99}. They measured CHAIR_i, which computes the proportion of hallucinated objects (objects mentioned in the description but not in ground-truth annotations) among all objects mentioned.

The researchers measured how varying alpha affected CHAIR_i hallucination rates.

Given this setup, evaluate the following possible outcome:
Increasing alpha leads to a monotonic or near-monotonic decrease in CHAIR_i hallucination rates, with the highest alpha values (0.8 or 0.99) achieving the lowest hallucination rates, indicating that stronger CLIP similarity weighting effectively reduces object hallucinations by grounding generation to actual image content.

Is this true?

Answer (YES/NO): YES